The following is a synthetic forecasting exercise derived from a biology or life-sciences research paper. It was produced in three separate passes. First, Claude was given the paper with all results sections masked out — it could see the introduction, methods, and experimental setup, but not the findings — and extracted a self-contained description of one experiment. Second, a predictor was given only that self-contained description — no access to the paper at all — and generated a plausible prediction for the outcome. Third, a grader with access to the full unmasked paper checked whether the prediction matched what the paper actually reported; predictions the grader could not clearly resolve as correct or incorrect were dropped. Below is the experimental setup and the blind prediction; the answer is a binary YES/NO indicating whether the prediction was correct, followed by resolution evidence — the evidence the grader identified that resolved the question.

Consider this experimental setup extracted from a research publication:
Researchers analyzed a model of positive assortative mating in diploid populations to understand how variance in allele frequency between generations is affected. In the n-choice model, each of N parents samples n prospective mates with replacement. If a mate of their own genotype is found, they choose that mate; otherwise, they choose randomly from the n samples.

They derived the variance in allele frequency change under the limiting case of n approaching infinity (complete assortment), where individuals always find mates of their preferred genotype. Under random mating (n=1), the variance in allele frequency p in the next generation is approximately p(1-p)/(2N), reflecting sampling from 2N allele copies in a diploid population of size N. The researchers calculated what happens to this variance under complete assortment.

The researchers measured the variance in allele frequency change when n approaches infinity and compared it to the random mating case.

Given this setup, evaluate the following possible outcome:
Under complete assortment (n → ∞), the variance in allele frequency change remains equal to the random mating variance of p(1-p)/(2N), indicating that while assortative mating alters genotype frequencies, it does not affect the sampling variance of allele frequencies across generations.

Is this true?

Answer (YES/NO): NO